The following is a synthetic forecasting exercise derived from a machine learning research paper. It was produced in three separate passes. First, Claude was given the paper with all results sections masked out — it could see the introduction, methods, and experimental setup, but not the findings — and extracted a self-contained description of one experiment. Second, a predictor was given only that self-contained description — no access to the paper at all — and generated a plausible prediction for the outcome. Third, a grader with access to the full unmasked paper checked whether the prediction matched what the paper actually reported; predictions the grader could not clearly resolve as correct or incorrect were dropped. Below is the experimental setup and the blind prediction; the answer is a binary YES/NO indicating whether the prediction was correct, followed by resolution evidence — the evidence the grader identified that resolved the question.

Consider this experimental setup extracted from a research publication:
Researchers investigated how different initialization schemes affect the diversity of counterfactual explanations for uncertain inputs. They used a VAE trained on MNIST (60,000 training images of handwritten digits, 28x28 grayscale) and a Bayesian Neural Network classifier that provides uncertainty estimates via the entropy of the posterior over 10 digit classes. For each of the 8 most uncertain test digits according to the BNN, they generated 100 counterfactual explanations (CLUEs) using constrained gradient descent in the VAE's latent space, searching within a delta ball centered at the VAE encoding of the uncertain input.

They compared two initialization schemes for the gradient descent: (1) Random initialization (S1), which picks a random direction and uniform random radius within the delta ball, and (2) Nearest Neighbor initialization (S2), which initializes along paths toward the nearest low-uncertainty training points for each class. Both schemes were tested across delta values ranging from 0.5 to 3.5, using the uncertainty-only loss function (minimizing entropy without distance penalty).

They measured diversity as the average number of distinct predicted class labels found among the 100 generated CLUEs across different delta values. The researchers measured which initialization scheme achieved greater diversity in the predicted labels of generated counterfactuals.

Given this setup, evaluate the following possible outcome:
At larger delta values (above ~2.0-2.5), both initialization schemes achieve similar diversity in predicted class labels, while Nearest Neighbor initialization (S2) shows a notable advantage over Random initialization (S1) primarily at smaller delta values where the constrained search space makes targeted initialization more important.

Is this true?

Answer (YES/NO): NO